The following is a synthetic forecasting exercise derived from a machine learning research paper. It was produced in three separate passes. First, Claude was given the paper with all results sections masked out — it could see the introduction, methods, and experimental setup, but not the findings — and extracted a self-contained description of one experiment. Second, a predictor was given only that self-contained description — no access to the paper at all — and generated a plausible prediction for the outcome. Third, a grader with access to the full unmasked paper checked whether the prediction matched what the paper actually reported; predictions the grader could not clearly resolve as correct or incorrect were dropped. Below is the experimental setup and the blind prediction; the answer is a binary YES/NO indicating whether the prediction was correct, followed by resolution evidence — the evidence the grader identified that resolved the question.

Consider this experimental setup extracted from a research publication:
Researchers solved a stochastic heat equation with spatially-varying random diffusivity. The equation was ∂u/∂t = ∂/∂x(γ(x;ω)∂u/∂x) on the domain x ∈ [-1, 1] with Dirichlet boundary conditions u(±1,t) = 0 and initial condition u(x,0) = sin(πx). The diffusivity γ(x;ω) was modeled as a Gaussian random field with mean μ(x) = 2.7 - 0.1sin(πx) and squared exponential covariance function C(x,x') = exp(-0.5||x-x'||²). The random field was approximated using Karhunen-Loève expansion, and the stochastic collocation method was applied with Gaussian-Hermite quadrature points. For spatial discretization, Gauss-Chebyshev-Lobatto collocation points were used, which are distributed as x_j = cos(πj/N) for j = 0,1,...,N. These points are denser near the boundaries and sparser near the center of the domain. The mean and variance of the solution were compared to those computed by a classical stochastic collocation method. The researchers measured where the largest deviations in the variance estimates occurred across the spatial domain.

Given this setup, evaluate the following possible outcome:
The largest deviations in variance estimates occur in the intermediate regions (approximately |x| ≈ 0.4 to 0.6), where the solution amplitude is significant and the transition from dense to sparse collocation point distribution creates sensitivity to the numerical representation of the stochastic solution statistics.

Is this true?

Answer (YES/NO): NO